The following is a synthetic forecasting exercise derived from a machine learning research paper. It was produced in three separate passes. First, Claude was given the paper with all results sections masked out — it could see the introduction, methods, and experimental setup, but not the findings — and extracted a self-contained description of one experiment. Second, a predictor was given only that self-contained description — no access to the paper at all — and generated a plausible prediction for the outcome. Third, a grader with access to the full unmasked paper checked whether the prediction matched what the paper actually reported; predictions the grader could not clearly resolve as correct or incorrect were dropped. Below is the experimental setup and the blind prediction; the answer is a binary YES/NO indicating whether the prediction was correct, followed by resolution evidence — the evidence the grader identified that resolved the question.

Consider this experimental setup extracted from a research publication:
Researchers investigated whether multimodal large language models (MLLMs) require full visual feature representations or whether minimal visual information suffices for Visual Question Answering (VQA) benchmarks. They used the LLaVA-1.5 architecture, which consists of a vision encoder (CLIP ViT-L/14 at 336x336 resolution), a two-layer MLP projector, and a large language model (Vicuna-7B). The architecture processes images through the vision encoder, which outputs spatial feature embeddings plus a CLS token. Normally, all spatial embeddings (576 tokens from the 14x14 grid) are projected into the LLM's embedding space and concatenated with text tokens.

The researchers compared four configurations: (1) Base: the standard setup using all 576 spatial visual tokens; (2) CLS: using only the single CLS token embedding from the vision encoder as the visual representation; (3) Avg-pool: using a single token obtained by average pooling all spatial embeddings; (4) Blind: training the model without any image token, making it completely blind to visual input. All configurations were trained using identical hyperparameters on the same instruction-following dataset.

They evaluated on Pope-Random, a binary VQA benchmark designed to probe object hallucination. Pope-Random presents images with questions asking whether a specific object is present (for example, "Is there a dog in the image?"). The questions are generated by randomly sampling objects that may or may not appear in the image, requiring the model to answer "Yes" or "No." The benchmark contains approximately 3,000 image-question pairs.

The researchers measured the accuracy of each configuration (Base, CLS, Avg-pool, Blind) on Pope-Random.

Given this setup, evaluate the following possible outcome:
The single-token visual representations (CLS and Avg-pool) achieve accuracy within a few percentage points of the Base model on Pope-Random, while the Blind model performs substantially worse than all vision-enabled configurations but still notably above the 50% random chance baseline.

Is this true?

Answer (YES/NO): YES